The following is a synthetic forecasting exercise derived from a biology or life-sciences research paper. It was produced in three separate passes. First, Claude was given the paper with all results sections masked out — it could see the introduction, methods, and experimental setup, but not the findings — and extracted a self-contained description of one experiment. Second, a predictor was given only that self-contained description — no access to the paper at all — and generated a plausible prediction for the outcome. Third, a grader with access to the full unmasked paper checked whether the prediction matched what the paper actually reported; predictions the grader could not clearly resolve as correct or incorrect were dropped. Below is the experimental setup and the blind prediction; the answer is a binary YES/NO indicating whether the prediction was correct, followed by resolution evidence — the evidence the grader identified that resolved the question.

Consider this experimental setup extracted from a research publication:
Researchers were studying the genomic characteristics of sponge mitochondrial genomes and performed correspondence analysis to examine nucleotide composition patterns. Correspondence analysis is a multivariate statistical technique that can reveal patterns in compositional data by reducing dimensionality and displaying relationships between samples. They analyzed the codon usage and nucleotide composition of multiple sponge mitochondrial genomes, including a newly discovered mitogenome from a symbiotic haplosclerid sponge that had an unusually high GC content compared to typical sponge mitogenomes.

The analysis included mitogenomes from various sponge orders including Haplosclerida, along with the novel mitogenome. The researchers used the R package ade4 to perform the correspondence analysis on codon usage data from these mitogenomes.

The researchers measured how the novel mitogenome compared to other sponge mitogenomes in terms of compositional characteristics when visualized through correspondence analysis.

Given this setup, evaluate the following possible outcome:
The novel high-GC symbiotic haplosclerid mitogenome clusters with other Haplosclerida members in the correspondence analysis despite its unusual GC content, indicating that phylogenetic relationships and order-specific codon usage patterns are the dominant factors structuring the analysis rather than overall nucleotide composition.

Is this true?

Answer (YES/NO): NO